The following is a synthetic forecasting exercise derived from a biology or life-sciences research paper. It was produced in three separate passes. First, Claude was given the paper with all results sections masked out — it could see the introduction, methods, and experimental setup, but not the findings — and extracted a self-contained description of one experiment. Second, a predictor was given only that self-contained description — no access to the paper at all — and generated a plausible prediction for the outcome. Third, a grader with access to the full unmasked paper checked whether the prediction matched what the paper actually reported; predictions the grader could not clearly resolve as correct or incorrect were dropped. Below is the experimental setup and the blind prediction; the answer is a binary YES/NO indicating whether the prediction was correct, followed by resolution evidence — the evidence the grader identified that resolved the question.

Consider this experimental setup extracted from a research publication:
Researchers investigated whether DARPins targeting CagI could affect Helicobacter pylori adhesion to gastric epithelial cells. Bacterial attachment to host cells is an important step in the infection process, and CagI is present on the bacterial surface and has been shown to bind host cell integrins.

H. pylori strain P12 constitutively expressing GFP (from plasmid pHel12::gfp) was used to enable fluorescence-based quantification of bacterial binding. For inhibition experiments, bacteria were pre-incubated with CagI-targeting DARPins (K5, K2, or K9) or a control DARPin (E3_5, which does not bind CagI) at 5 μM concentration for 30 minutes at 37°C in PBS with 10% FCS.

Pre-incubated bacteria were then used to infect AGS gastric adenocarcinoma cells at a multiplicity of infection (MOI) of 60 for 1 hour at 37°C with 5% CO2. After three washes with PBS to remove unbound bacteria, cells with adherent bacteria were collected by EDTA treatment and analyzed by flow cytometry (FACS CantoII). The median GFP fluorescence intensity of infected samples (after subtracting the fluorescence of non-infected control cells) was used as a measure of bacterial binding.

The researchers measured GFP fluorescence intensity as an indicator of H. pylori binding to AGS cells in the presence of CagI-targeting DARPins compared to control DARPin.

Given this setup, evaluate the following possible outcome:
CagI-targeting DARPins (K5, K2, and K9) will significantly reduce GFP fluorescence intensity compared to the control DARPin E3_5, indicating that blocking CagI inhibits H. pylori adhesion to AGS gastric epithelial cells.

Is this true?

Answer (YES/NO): NO